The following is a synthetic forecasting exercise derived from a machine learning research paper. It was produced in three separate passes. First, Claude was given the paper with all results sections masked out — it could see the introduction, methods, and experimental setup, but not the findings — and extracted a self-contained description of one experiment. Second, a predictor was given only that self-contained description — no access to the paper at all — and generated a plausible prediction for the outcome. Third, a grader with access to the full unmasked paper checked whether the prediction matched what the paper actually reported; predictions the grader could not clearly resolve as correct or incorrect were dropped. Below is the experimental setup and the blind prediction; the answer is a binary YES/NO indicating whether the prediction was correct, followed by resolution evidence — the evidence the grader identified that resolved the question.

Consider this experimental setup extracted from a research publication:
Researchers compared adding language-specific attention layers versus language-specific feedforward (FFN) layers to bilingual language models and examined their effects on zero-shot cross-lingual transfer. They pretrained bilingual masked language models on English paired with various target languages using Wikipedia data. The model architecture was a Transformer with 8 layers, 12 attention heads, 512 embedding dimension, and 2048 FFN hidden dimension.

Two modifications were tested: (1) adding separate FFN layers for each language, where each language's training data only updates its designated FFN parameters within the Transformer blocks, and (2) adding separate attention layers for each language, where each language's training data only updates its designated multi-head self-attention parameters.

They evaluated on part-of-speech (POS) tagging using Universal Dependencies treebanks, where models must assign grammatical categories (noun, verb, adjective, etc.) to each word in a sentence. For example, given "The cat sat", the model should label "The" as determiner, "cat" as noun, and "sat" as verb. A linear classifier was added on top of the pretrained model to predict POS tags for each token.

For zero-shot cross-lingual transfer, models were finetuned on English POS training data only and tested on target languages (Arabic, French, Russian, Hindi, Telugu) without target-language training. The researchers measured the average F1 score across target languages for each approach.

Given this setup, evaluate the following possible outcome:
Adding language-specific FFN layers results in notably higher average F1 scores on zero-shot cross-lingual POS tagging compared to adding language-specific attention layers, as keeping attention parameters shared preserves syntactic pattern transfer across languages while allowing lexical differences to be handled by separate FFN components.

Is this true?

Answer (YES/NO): NO